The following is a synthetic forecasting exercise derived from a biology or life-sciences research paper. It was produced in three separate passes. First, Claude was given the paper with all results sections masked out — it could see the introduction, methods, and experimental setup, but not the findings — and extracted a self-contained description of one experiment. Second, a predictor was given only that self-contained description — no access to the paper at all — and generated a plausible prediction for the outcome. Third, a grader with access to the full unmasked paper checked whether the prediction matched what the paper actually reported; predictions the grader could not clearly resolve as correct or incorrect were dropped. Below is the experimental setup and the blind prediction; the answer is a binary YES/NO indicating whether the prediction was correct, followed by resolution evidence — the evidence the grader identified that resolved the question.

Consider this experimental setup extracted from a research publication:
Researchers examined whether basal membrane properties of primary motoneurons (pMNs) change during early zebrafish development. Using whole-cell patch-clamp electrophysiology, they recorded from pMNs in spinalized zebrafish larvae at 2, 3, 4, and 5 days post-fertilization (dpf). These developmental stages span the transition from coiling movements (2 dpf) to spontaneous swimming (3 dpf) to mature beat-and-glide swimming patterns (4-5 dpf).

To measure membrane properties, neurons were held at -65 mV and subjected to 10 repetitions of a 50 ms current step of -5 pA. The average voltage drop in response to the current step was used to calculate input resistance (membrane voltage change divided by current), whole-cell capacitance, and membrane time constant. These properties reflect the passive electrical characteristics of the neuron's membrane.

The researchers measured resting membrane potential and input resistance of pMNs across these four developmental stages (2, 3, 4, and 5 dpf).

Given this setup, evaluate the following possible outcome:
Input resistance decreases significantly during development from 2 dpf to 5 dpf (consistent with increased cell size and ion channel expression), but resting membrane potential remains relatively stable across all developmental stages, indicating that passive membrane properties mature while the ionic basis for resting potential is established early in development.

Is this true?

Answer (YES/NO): NO